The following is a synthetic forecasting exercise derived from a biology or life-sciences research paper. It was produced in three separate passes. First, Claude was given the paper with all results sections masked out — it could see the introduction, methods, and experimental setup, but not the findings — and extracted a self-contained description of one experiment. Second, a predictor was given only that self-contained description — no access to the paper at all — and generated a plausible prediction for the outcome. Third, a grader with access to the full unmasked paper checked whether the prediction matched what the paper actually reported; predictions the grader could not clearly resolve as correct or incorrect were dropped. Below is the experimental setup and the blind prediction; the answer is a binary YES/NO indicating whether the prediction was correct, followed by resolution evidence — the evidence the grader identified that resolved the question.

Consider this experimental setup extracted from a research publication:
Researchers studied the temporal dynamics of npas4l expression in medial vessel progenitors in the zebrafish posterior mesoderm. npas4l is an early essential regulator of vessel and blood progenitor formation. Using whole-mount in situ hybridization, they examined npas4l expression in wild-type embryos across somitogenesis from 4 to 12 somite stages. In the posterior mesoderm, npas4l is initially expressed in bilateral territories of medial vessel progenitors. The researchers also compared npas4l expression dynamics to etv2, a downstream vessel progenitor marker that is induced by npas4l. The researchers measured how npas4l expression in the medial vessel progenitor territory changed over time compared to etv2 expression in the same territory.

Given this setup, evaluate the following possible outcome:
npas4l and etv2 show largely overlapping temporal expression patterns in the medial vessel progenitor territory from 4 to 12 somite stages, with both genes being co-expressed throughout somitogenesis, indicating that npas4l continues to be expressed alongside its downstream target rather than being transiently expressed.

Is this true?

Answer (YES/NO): NO